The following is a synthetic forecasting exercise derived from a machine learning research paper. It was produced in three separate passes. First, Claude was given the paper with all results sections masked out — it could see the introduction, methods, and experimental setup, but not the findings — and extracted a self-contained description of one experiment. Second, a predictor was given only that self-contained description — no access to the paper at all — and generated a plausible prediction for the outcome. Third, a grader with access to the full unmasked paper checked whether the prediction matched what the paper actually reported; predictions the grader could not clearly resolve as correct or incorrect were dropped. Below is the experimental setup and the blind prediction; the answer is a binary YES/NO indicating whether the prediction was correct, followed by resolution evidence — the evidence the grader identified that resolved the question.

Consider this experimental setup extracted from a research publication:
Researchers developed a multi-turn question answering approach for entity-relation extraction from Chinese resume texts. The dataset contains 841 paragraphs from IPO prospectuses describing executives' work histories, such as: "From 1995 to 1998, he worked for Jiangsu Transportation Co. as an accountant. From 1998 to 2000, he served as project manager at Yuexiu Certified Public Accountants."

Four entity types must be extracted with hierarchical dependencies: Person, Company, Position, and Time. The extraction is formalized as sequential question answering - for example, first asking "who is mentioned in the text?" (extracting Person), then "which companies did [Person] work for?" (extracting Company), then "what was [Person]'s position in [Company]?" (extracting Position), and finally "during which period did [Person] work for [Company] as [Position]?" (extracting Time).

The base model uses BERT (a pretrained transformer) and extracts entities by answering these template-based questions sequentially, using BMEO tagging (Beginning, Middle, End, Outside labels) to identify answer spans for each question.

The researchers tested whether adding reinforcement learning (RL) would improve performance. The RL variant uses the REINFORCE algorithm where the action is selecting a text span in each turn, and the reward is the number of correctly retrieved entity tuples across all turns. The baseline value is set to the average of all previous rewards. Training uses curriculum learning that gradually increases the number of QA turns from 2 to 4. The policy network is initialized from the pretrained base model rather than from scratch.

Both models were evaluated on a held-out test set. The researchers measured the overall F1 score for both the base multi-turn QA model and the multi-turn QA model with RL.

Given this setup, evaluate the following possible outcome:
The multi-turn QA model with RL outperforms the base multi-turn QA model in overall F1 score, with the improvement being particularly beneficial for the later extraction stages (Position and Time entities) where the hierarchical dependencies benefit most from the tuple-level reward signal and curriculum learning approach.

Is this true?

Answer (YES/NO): NO